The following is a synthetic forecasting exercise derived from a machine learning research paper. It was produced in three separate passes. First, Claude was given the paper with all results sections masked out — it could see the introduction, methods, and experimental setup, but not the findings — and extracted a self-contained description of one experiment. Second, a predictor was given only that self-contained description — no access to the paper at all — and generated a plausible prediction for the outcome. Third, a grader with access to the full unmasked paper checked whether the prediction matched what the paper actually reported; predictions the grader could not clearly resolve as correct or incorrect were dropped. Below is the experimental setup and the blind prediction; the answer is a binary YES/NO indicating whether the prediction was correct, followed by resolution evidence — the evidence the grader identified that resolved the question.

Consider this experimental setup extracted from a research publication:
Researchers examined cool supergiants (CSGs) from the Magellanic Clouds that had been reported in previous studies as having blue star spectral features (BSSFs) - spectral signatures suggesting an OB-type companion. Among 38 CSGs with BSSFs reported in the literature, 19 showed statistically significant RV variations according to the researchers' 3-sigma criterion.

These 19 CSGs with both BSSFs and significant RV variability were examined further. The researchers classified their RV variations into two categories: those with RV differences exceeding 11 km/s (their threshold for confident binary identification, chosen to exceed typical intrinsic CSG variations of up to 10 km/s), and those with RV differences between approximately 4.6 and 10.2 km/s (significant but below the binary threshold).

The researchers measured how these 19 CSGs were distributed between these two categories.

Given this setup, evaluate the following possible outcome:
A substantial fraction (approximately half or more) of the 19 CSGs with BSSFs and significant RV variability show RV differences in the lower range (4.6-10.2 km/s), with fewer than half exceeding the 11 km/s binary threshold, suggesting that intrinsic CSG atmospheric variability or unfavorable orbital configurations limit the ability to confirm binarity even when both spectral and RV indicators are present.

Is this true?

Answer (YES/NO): YES